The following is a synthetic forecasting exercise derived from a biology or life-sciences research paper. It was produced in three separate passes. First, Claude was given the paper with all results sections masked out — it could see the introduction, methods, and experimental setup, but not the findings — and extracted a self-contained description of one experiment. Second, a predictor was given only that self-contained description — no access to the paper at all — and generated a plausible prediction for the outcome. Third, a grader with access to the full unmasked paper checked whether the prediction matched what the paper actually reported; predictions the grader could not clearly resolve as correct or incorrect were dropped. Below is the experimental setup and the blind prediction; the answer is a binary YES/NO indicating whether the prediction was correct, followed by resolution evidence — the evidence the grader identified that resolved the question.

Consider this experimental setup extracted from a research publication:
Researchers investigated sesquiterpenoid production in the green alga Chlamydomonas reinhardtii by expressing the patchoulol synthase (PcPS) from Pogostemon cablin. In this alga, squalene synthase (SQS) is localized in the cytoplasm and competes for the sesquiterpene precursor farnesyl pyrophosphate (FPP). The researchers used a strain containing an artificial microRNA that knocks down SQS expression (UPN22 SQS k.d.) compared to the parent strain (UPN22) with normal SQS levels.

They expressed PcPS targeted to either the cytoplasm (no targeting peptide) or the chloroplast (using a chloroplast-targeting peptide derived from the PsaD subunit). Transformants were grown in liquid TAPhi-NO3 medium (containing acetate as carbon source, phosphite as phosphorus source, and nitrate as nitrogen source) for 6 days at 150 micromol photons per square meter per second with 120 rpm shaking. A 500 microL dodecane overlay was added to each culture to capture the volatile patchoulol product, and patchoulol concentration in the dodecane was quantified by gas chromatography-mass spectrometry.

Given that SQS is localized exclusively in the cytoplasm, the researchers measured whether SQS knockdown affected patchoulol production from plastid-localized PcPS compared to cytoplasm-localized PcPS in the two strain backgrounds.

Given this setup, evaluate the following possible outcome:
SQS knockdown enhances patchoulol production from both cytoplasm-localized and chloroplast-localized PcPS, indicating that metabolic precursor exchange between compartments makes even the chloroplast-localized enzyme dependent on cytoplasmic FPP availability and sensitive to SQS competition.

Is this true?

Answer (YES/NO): NO